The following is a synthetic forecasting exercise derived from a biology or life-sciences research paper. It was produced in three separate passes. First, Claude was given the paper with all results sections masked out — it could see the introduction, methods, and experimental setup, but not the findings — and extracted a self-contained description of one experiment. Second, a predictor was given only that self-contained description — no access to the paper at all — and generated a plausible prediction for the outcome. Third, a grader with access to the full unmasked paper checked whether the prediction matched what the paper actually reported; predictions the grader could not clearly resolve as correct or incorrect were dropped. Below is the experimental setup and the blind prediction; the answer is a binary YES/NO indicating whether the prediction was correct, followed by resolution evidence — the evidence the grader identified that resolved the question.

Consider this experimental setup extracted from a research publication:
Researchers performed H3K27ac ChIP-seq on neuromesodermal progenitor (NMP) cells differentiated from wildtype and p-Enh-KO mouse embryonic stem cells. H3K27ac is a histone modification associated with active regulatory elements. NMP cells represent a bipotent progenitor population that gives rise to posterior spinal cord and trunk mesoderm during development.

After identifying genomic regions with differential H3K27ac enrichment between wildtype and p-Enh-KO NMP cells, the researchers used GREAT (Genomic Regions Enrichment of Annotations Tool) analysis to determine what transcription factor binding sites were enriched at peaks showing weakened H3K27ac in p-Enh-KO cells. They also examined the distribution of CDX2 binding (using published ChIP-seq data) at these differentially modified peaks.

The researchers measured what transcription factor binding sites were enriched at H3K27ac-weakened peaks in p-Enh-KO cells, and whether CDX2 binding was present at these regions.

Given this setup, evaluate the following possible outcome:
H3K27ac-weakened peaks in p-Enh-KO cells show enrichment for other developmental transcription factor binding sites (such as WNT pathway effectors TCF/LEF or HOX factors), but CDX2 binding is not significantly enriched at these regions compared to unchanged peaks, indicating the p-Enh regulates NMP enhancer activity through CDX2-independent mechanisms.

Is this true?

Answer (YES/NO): NO